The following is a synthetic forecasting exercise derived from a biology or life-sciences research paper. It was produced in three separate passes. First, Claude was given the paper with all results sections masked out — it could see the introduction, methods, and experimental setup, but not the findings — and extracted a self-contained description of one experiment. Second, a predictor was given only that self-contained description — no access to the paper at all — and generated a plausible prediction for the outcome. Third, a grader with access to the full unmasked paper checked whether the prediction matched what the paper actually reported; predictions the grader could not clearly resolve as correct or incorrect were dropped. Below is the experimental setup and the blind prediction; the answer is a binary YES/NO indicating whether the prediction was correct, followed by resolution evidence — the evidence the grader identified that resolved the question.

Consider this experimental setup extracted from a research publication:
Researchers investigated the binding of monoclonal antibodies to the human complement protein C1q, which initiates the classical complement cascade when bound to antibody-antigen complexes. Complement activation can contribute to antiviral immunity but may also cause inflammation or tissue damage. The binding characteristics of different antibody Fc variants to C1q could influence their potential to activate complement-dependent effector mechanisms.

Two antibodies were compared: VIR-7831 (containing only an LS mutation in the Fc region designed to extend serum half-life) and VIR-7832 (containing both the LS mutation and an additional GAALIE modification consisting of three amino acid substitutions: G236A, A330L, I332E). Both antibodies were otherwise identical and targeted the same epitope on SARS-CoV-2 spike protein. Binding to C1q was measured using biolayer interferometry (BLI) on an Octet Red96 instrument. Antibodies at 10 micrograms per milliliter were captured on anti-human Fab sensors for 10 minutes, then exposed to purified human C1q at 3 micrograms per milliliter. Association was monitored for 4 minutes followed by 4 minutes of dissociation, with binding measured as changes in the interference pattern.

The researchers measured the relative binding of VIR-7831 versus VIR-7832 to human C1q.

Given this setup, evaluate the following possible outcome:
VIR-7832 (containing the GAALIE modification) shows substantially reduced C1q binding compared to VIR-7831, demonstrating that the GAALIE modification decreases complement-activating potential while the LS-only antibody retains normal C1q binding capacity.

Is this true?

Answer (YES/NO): YES